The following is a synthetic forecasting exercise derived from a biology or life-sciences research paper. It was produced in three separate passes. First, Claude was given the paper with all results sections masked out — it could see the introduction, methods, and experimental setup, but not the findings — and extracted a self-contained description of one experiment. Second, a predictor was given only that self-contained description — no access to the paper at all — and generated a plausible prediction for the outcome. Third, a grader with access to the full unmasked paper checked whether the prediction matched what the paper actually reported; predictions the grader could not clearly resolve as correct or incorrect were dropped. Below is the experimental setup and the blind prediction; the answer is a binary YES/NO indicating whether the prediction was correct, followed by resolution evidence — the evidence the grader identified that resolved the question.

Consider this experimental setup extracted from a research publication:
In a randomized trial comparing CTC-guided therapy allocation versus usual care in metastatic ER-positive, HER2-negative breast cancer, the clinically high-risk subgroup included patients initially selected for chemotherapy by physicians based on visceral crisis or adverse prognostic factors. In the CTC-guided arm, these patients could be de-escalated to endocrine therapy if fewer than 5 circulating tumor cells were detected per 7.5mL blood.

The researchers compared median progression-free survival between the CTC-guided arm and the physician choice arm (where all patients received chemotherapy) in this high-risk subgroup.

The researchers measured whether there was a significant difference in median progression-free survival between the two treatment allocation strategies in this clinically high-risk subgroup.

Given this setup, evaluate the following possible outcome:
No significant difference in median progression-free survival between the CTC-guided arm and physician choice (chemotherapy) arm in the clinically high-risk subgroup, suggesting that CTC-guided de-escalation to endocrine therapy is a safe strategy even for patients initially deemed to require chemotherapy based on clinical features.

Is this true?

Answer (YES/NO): YES